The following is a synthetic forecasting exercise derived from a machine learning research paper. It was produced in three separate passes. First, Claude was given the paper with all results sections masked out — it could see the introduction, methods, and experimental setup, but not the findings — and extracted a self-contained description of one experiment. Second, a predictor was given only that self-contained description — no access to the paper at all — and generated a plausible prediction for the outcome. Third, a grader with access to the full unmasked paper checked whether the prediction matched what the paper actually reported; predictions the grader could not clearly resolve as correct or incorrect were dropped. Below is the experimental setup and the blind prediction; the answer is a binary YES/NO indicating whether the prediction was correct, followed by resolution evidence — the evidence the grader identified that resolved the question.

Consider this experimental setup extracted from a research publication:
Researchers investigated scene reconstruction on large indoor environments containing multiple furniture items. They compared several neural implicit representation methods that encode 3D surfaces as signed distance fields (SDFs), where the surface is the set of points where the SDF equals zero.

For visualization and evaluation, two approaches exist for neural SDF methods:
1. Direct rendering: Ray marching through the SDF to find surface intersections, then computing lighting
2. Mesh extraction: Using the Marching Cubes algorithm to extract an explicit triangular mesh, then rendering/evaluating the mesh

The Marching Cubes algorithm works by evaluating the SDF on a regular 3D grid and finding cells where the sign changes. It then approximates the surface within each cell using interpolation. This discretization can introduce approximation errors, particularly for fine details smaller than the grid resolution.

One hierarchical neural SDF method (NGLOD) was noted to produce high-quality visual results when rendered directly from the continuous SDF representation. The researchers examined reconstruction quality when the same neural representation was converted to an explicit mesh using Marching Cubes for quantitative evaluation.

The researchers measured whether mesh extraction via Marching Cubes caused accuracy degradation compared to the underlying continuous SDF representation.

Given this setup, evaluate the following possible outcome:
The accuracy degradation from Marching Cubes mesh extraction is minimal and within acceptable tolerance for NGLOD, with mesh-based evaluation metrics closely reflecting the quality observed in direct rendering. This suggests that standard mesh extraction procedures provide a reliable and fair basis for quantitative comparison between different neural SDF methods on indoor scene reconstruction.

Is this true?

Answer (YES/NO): NO